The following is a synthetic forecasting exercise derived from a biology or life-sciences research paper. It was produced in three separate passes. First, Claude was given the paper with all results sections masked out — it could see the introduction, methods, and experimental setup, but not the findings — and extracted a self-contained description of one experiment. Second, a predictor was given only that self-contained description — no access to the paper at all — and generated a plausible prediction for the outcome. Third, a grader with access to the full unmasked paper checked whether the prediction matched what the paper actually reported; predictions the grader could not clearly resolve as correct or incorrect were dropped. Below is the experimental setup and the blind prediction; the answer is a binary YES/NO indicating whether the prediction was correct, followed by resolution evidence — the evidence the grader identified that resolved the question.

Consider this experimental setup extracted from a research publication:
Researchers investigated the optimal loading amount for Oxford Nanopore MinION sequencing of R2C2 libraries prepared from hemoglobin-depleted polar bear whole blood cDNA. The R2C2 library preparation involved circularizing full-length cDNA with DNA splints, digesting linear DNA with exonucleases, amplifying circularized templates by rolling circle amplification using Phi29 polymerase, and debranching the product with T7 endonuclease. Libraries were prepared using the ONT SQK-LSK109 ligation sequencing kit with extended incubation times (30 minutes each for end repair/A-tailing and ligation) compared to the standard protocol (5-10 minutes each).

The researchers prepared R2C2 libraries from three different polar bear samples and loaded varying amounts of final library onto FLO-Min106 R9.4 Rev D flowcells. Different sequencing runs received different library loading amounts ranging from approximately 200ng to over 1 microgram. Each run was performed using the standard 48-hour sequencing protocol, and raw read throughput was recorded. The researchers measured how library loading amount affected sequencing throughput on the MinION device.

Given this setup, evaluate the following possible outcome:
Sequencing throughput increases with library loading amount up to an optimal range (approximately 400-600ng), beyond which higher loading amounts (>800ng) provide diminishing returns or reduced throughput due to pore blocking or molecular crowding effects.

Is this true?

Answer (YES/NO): NO